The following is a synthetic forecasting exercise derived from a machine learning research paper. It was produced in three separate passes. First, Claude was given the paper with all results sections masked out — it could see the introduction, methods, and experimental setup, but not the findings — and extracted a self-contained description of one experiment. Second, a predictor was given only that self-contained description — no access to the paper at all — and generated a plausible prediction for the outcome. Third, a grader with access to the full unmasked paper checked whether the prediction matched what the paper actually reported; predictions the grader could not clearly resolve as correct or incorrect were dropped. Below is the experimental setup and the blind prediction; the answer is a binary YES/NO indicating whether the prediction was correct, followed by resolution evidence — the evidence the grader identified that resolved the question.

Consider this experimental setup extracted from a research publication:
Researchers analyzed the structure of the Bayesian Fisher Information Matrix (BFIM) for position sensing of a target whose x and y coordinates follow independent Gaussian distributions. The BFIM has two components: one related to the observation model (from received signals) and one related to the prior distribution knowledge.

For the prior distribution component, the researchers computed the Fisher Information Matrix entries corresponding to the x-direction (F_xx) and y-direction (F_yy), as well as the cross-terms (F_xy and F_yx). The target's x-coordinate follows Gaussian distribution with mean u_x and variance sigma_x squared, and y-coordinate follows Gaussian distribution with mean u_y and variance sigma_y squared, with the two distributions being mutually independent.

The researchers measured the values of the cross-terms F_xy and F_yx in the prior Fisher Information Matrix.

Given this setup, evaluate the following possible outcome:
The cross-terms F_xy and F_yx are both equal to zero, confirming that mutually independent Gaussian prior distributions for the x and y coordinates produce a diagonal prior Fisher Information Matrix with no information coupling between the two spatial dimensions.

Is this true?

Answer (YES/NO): YES